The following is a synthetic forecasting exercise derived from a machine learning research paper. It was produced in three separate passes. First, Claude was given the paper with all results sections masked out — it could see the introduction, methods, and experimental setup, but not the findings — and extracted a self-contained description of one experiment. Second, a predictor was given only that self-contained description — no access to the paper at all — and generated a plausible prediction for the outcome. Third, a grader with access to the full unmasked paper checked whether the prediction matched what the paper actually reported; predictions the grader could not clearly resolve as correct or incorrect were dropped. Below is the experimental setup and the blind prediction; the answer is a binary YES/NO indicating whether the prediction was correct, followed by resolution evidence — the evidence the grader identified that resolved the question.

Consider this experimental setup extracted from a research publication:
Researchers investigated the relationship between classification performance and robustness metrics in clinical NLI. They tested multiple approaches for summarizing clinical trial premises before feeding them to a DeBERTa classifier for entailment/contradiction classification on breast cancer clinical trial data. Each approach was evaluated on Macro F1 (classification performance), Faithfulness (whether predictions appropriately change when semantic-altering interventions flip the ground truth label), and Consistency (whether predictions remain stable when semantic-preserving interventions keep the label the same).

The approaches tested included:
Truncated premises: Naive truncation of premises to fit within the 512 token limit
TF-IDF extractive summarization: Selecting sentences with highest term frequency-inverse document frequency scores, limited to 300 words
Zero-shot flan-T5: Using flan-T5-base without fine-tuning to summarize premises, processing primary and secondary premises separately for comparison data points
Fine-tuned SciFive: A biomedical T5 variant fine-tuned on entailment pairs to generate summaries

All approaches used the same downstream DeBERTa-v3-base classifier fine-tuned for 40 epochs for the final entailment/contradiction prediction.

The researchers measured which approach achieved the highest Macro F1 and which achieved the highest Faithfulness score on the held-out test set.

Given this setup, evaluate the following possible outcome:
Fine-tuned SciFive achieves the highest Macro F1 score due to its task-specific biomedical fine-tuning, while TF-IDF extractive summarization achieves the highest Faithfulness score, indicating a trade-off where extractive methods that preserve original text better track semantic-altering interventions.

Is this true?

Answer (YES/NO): YES